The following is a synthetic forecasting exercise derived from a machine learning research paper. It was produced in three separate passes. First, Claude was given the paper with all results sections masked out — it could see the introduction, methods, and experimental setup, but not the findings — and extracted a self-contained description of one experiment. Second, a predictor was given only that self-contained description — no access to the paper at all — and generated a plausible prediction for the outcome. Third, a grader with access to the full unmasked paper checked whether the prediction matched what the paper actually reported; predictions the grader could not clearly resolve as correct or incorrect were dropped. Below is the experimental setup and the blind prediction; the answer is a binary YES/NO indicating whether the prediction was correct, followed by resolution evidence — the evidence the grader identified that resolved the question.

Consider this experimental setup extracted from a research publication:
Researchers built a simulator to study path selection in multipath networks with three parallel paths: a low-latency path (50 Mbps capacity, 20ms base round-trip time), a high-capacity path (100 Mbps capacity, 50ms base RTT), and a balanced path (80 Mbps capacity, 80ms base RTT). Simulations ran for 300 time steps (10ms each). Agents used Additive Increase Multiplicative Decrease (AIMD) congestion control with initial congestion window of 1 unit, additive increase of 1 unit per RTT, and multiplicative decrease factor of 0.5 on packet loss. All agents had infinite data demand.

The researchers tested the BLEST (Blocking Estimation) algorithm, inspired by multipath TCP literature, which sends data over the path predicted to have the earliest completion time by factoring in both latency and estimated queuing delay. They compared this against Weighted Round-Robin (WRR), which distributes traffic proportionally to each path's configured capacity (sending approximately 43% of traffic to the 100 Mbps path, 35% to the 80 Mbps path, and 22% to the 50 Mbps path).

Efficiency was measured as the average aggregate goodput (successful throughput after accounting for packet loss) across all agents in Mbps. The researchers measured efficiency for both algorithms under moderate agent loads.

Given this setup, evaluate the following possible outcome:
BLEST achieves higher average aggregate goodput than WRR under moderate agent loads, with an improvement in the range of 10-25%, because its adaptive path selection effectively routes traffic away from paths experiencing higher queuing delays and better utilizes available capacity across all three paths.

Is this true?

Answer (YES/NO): NO